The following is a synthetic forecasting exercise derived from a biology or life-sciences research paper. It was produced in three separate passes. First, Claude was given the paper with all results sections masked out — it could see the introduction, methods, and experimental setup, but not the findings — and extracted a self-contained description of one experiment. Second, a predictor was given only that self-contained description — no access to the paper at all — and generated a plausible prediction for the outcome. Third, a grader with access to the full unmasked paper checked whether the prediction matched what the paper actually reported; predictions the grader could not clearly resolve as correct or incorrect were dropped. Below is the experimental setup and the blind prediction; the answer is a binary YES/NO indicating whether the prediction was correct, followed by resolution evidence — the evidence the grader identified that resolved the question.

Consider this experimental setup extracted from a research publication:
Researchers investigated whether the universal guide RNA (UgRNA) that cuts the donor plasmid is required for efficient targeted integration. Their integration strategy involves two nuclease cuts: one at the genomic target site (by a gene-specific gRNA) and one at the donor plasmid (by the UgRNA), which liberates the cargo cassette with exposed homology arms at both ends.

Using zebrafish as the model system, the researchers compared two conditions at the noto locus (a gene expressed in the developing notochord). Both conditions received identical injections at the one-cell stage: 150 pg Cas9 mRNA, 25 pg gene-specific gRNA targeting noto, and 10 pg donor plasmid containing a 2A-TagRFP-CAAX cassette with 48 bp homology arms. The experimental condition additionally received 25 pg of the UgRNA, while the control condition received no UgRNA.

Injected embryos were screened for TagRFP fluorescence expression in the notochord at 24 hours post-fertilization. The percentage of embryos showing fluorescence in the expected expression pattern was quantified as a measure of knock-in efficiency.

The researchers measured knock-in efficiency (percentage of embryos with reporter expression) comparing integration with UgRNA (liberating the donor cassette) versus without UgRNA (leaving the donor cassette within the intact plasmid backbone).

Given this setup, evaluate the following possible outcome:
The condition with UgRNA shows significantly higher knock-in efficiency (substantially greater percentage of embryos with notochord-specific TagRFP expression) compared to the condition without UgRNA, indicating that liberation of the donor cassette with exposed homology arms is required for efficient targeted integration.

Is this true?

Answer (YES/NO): YES